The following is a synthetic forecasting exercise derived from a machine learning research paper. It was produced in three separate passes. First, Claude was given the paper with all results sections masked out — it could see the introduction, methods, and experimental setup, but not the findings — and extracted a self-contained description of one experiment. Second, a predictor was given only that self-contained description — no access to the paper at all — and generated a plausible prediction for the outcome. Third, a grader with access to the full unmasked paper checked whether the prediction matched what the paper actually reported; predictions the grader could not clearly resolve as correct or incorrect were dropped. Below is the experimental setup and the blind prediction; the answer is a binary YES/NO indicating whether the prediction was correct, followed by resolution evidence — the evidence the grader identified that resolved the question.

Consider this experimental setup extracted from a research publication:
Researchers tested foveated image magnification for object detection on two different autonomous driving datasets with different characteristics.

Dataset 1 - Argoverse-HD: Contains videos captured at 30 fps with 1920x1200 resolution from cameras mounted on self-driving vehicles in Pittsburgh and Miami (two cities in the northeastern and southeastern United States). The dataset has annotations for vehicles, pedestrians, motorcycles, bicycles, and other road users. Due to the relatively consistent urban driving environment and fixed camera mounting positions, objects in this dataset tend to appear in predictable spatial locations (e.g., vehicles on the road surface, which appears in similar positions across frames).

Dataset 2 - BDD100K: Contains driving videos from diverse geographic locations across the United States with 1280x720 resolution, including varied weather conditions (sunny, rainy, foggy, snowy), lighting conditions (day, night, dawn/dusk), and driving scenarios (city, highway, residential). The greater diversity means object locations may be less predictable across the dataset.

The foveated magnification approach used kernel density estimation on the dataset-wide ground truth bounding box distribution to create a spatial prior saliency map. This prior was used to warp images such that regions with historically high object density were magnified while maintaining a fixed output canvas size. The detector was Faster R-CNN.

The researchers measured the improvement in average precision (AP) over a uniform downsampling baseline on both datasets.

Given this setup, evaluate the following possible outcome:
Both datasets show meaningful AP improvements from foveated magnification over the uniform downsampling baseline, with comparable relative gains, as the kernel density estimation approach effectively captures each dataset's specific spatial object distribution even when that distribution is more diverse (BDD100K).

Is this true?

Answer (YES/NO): NO